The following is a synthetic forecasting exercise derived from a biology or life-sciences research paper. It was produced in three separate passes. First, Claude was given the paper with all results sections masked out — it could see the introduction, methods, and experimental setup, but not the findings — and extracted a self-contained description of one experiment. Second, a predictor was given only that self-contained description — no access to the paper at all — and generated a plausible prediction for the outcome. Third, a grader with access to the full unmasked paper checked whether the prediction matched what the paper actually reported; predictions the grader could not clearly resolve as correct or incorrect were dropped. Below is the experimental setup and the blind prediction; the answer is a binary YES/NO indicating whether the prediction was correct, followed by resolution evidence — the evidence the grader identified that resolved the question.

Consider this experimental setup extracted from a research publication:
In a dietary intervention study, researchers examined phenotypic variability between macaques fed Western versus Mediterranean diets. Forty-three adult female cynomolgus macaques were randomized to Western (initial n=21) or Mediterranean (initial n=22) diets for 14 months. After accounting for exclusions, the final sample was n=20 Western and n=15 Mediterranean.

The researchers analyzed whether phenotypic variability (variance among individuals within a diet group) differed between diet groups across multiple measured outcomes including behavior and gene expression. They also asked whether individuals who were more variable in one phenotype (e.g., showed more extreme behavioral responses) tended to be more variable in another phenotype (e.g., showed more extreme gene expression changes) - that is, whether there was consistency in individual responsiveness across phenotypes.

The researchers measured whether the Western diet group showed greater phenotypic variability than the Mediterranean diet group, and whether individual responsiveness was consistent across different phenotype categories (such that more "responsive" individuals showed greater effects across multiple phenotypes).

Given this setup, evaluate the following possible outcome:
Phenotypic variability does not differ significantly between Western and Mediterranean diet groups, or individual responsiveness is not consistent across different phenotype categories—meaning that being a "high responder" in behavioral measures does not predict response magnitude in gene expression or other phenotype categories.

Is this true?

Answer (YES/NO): YES